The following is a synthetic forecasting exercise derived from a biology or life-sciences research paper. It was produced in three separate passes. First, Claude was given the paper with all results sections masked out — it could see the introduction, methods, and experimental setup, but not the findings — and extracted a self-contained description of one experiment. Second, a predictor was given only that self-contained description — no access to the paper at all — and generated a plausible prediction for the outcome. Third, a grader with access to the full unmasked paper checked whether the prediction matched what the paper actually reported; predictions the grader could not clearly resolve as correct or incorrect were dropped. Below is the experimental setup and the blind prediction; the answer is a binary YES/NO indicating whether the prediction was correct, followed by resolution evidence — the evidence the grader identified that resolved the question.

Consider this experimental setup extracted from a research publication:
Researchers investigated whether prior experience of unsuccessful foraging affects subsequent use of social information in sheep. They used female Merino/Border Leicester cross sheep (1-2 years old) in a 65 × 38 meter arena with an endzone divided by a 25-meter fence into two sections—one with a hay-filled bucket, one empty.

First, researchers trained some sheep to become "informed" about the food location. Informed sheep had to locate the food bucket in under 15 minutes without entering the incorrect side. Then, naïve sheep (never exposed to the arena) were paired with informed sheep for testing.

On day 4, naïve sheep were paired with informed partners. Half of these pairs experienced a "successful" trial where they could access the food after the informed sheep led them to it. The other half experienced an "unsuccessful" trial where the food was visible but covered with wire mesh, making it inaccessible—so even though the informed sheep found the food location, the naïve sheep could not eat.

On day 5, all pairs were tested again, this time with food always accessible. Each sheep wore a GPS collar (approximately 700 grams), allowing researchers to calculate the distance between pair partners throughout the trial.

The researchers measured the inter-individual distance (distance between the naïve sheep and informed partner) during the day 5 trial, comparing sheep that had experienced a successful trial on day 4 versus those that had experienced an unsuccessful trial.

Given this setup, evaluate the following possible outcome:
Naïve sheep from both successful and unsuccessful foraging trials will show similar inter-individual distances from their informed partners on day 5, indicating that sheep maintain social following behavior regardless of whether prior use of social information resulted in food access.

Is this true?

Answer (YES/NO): YES